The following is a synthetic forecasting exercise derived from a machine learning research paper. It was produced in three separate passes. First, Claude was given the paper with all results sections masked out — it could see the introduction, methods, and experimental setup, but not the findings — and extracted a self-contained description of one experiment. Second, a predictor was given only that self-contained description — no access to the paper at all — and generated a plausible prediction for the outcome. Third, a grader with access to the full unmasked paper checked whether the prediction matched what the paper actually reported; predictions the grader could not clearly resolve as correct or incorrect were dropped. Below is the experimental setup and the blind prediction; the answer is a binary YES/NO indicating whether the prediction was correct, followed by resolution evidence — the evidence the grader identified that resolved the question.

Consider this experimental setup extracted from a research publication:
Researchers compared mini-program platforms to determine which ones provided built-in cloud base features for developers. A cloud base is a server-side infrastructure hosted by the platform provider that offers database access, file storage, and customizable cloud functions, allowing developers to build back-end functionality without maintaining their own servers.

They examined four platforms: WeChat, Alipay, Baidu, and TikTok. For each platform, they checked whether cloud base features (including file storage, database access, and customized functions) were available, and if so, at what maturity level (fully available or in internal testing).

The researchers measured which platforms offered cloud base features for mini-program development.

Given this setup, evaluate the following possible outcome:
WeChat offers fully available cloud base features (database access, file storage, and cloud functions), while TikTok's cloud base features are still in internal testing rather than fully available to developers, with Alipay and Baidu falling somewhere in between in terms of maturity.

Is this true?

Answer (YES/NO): NO